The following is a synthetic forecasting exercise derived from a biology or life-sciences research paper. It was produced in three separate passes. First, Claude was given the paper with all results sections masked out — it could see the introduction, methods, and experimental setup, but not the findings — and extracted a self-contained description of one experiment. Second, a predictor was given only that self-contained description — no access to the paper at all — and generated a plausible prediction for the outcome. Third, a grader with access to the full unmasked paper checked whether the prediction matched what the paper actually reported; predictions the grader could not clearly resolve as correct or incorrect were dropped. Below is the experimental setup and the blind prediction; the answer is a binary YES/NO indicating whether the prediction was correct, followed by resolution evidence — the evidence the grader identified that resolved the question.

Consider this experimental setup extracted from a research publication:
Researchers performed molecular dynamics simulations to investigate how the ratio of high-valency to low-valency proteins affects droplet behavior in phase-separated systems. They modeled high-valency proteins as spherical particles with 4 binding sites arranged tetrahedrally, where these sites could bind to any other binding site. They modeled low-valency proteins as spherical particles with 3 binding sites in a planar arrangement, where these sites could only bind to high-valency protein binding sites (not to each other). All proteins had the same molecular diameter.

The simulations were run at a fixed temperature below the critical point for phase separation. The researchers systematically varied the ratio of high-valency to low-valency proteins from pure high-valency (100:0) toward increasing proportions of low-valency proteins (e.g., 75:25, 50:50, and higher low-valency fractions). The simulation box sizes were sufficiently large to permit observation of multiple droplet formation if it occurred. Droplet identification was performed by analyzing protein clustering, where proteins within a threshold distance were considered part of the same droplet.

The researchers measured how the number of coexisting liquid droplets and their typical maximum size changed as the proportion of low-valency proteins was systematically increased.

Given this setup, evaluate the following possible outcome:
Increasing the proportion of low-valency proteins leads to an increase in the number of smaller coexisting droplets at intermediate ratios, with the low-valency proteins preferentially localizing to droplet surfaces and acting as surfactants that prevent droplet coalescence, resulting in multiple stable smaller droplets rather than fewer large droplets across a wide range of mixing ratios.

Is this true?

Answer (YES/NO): YES